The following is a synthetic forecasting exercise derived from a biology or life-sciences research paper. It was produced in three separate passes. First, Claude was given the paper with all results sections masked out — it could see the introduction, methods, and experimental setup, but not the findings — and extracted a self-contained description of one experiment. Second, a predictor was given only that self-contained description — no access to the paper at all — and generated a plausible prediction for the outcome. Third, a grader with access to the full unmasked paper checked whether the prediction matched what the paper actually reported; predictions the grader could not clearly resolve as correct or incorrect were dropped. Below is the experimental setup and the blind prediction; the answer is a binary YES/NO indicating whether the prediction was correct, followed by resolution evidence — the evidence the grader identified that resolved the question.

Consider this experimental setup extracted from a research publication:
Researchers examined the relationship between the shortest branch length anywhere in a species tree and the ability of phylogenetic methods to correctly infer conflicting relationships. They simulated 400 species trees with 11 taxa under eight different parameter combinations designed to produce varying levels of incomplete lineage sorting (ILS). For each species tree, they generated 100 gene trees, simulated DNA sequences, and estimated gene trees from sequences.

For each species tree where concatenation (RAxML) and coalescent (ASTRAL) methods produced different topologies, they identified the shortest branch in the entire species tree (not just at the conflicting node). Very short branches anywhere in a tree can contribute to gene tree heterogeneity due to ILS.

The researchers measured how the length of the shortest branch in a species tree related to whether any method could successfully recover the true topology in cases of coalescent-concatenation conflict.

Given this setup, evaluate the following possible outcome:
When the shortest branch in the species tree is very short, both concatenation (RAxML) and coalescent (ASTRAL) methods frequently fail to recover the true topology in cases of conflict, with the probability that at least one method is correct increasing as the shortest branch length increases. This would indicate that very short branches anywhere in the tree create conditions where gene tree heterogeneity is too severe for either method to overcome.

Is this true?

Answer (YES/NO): YES